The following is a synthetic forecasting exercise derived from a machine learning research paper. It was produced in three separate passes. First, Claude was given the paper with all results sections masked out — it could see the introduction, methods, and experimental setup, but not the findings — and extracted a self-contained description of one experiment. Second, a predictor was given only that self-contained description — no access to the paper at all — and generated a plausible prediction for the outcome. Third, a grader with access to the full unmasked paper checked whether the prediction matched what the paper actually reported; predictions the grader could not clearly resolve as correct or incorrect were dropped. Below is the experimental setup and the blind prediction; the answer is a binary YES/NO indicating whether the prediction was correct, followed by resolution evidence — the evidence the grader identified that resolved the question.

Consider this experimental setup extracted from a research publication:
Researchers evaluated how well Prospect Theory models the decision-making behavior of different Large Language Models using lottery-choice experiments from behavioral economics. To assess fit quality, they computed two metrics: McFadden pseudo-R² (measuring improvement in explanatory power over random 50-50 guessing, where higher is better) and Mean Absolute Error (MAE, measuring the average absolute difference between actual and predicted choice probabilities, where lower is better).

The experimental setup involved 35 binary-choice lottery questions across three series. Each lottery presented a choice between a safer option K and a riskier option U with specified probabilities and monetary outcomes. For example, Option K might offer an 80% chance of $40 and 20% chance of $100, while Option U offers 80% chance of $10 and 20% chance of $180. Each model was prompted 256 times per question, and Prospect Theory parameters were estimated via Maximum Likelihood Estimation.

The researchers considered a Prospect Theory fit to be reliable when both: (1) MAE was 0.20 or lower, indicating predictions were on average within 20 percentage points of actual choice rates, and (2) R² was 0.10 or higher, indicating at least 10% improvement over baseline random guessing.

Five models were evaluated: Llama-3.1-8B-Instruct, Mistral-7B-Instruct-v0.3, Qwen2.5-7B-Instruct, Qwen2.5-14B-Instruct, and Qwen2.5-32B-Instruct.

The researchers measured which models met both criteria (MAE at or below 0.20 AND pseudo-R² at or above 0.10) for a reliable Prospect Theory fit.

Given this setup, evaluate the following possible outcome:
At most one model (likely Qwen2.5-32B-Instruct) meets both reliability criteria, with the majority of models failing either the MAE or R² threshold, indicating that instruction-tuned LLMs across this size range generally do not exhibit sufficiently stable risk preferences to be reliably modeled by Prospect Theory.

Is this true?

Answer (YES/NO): NO